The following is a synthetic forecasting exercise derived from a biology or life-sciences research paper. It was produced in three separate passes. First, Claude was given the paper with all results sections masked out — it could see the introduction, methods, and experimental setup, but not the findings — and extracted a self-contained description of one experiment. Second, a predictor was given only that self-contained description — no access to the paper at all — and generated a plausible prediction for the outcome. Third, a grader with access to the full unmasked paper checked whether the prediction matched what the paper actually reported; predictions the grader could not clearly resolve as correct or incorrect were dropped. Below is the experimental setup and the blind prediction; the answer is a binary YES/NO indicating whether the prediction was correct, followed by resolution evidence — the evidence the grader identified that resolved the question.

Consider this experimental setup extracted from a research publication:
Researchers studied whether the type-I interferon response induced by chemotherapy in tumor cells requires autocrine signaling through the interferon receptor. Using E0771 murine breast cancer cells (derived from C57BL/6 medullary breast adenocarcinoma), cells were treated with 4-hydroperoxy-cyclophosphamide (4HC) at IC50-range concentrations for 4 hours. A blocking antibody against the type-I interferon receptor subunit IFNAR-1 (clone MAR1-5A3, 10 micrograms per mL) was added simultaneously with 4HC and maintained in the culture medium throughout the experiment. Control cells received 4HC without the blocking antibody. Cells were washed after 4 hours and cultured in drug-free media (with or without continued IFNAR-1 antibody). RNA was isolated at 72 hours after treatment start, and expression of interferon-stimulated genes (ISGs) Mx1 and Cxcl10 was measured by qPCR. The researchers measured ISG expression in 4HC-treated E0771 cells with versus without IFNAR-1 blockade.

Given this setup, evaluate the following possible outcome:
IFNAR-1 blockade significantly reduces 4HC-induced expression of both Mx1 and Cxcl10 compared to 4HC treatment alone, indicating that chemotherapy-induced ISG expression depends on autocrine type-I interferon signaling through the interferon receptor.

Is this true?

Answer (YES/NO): NO